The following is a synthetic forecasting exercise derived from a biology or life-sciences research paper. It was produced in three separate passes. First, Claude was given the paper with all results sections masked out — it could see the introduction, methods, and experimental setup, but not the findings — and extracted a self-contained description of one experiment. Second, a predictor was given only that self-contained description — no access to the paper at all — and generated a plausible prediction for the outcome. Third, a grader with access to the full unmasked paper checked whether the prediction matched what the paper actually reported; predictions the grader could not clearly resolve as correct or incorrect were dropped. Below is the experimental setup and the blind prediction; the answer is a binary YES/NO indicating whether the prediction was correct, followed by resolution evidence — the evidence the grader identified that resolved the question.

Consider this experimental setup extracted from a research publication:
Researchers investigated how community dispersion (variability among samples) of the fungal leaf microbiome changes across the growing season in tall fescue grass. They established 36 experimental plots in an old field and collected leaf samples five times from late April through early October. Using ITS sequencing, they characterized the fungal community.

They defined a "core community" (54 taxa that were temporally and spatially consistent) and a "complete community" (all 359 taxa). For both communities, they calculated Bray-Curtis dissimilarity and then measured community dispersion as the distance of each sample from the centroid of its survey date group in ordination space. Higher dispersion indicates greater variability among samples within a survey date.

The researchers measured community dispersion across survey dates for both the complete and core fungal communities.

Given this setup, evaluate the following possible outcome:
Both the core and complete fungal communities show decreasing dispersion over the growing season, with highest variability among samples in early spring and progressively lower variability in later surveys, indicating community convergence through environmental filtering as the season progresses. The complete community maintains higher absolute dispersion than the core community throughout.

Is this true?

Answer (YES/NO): NO